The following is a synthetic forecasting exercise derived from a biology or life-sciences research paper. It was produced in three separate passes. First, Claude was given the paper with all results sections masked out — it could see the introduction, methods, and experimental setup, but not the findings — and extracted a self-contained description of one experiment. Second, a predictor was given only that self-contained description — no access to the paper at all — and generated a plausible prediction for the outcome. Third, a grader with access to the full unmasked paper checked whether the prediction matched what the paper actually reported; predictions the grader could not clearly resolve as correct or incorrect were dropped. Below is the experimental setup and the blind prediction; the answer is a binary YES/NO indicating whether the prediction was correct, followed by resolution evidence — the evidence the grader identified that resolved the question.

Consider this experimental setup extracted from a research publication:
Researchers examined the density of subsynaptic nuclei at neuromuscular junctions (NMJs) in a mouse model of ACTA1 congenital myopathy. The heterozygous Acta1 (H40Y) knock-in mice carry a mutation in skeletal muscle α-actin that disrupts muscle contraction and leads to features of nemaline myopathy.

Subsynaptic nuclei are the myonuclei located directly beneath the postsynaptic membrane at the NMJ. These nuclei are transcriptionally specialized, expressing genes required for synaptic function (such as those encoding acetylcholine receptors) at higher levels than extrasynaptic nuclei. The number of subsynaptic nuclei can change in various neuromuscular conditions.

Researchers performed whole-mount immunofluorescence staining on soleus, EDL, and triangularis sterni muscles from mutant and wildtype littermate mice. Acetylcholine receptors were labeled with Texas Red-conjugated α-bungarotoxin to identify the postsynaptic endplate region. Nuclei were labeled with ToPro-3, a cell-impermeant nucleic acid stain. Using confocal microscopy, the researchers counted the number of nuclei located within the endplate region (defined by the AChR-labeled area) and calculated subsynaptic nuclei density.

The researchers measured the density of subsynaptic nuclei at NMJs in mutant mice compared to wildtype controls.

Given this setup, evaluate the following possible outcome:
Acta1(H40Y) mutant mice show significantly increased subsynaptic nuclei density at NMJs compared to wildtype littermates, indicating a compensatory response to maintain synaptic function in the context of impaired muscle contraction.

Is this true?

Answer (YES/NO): YES